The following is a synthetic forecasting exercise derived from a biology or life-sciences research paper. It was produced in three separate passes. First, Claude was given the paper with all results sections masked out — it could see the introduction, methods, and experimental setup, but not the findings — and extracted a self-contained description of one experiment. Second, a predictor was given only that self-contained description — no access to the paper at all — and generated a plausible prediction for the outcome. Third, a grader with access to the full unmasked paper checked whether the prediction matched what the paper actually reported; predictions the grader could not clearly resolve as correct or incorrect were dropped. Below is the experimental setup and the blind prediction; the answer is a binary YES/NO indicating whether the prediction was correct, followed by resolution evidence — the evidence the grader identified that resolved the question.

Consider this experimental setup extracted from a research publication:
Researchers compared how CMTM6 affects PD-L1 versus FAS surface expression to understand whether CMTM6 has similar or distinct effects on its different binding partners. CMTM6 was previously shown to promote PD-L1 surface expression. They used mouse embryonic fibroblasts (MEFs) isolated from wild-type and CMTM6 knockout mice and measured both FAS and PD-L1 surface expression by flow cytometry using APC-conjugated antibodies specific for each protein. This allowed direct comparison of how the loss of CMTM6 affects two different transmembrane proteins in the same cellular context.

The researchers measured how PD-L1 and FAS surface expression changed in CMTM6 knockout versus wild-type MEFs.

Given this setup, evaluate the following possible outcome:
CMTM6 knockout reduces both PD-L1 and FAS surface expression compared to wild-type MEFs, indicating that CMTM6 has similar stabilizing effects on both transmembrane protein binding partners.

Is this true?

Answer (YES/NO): NO